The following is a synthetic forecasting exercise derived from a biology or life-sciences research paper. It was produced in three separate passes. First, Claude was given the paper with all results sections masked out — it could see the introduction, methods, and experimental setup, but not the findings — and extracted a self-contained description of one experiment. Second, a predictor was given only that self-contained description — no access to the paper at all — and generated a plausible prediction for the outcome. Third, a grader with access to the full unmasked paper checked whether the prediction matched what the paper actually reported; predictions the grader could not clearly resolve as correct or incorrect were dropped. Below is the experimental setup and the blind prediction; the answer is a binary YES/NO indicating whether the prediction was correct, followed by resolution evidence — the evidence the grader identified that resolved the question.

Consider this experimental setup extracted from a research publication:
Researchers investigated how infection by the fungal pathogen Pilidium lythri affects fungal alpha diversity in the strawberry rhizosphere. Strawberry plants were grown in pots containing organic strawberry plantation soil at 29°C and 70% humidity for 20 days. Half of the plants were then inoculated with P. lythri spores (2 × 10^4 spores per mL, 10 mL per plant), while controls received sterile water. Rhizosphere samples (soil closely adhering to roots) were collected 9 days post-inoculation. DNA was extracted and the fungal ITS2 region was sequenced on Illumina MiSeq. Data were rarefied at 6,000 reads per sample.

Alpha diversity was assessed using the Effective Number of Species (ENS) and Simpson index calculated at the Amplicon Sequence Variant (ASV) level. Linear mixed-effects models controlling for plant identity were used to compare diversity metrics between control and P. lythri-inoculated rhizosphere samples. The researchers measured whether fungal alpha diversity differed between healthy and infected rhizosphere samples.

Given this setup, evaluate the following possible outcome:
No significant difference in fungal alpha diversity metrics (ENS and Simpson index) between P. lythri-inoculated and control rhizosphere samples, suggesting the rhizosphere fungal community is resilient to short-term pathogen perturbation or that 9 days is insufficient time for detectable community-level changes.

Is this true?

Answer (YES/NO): NO